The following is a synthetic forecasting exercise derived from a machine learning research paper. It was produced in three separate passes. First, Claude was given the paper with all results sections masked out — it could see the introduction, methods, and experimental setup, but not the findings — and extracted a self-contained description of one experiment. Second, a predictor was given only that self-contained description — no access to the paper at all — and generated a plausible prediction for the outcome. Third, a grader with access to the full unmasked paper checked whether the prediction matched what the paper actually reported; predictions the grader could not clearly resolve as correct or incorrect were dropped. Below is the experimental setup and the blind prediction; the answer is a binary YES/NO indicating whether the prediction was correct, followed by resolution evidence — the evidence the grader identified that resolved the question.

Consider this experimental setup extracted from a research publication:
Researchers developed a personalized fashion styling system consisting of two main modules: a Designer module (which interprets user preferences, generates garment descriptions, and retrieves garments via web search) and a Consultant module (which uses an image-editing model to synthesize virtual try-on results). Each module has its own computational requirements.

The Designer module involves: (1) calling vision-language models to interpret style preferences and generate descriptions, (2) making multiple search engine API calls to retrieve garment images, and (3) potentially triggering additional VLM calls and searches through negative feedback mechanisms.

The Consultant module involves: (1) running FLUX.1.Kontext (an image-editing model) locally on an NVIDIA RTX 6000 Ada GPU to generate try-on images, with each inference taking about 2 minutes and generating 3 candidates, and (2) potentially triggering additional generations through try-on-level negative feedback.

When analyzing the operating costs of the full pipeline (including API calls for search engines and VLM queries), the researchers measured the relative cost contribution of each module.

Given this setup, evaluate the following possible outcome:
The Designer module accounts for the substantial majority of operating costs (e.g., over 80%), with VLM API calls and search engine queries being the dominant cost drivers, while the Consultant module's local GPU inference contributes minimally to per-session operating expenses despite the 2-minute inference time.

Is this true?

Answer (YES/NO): YES